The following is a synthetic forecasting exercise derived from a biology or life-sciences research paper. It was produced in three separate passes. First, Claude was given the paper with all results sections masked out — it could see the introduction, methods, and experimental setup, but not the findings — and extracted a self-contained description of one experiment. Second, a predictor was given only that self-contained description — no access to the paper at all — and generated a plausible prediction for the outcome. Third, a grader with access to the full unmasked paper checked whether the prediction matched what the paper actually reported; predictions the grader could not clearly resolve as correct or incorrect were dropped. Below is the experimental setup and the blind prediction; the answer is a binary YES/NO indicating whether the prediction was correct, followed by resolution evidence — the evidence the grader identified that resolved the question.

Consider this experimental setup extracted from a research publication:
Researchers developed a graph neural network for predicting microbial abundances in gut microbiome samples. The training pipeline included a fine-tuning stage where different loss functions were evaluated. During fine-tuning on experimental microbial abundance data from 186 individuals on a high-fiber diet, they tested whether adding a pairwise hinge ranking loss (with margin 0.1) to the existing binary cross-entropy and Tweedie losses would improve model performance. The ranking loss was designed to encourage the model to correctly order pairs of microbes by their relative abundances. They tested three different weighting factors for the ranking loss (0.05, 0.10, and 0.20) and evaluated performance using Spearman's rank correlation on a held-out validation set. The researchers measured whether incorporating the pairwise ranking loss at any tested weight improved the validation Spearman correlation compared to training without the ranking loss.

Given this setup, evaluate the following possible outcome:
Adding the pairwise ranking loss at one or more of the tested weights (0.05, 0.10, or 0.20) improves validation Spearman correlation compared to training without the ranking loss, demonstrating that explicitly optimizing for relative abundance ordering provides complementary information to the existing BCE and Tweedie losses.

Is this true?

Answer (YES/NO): NO